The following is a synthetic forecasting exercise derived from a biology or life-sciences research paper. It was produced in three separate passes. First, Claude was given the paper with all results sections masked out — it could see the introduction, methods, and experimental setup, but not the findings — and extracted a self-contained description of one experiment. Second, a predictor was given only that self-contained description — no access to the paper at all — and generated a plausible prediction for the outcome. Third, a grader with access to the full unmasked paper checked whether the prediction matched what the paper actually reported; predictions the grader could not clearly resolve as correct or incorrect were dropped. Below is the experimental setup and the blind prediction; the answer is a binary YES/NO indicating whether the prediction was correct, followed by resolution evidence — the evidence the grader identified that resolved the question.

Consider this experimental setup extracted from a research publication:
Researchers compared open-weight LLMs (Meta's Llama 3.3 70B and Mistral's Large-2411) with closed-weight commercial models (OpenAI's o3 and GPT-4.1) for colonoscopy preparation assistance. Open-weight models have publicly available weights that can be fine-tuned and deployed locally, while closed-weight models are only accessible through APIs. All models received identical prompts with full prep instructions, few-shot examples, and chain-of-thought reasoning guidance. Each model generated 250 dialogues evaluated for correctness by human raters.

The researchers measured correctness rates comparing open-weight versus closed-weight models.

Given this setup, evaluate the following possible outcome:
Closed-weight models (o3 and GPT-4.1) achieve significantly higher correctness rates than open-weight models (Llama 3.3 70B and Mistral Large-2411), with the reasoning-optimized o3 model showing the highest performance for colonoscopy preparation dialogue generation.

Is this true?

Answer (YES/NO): YES